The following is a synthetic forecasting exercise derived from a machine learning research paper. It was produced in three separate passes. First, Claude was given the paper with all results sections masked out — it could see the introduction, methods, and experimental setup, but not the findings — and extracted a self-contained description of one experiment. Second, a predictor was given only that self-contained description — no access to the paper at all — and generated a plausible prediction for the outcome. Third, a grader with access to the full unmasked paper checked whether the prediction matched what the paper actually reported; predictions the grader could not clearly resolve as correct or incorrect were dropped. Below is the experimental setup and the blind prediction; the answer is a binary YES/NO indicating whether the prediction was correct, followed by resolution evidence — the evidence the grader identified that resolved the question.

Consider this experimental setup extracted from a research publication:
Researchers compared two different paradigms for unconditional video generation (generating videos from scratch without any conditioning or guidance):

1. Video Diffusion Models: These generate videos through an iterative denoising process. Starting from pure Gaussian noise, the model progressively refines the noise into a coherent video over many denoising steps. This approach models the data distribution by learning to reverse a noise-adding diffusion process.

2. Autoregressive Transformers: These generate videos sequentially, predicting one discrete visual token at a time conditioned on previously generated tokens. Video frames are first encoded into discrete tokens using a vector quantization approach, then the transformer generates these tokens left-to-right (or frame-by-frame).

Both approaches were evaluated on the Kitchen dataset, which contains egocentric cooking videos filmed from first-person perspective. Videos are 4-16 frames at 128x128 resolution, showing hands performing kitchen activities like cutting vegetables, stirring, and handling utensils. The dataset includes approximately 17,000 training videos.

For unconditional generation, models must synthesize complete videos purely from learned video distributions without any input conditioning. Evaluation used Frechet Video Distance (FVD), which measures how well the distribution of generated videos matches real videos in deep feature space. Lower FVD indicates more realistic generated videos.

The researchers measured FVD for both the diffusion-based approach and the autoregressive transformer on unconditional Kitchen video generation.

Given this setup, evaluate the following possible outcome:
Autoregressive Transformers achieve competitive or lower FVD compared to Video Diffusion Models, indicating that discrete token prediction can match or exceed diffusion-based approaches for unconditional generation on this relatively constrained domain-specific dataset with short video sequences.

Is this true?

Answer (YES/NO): YES